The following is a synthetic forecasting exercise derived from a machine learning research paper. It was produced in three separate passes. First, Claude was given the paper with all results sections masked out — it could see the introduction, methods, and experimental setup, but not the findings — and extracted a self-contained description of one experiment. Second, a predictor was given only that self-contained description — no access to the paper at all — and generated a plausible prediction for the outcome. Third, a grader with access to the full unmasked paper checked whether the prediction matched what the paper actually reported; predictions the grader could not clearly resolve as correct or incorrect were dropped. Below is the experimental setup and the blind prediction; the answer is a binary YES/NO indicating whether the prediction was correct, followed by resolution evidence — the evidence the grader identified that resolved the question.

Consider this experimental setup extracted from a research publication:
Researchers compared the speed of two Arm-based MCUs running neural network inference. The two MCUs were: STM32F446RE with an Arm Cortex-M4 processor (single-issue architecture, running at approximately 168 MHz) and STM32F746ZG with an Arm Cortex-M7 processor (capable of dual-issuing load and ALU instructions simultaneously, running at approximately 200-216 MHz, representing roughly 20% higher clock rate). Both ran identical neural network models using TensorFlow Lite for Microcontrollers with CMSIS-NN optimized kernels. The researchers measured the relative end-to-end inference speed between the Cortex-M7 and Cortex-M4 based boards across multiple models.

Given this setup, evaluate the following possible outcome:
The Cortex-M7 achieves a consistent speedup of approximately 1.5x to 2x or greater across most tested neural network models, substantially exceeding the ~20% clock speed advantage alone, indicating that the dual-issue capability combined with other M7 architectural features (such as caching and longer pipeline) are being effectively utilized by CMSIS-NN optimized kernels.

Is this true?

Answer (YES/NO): YES